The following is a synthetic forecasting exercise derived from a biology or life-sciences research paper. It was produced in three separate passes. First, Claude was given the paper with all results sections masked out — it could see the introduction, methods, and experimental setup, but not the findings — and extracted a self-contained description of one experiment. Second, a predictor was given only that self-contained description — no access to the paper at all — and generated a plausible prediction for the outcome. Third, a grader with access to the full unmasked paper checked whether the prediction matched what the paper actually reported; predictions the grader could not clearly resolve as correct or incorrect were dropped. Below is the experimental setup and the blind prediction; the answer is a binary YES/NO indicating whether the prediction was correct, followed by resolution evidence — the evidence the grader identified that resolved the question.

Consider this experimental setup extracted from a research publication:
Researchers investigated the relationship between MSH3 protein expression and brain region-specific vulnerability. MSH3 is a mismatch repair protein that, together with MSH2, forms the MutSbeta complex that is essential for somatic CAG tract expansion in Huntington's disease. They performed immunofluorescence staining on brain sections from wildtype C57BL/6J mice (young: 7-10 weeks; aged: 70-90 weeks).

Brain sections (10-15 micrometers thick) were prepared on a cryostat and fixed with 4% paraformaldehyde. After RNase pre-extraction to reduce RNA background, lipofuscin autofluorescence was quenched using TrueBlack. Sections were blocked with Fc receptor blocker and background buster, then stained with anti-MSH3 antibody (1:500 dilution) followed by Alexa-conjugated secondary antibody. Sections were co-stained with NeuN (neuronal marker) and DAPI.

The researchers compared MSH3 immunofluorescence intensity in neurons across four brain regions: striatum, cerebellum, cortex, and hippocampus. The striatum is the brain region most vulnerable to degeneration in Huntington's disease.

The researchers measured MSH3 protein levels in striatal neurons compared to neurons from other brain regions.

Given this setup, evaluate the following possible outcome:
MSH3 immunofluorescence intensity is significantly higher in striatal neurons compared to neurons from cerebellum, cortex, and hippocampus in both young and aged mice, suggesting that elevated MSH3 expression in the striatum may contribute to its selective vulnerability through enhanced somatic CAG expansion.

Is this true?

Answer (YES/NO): NO